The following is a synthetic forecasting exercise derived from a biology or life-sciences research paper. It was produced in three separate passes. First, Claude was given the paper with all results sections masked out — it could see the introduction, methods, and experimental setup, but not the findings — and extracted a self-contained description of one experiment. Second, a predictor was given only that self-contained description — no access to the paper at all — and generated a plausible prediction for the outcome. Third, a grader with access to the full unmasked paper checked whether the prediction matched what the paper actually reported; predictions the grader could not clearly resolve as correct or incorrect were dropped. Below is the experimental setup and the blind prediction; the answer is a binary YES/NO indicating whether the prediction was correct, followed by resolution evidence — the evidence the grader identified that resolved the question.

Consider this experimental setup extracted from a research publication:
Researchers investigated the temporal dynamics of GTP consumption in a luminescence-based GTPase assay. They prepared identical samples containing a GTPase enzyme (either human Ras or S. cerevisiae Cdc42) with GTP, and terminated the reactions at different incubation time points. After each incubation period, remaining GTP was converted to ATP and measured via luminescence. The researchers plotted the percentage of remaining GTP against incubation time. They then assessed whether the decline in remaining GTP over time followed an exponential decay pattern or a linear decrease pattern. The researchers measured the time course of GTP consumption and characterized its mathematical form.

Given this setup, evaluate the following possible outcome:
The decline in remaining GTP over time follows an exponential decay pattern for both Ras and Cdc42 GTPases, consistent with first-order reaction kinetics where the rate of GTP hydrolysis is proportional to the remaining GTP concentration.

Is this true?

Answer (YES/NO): YES